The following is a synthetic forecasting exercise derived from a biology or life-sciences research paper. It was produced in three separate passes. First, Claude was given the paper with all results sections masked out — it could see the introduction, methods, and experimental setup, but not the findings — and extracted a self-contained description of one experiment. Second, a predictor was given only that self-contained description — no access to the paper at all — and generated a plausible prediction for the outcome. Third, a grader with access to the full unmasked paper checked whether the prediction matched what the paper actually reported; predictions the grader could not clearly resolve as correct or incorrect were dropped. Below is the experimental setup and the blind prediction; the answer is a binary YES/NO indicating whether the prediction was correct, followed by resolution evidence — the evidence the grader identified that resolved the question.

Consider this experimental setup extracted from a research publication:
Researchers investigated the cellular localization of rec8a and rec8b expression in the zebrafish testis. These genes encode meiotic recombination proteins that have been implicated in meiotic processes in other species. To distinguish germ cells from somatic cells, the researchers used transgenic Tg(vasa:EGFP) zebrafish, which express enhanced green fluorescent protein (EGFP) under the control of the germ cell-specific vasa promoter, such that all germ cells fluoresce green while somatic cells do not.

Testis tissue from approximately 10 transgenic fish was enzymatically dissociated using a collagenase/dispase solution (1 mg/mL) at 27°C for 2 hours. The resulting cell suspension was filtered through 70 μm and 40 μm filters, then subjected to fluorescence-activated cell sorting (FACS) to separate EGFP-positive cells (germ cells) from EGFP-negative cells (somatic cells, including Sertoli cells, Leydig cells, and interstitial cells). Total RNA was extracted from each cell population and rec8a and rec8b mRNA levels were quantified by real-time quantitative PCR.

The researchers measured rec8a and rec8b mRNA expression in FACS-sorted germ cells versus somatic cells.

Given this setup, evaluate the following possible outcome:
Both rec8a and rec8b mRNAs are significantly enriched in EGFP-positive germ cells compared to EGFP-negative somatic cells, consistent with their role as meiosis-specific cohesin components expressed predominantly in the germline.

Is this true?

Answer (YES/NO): NO